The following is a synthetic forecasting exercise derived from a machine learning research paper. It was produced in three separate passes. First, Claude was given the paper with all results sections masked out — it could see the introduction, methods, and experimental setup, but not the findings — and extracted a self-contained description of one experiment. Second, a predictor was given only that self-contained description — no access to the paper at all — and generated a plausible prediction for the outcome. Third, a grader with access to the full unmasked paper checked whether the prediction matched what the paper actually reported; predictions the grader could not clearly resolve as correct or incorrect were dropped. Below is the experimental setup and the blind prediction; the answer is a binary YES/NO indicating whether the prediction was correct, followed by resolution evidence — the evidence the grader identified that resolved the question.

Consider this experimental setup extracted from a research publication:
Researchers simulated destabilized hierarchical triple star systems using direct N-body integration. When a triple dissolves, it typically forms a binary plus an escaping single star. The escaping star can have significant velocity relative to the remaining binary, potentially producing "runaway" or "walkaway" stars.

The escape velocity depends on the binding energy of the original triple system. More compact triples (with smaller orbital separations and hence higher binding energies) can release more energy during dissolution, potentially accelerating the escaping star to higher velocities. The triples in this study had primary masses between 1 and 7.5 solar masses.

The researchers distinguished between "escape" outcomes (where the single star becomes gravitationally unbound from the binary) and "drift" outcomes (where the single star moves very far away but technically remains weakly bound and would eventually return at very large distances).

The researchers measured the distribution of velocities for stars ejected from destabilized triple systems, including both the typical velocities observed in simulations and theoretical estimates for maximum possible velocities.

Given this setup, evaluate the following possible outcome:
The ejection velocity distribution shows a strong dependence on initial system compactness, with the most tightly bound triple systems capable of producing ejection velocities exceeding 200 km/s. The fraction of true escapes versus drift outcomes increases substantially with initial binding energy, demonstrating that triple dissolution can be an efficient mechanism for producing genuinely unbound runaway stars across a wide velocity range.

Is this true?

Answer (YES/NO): YES